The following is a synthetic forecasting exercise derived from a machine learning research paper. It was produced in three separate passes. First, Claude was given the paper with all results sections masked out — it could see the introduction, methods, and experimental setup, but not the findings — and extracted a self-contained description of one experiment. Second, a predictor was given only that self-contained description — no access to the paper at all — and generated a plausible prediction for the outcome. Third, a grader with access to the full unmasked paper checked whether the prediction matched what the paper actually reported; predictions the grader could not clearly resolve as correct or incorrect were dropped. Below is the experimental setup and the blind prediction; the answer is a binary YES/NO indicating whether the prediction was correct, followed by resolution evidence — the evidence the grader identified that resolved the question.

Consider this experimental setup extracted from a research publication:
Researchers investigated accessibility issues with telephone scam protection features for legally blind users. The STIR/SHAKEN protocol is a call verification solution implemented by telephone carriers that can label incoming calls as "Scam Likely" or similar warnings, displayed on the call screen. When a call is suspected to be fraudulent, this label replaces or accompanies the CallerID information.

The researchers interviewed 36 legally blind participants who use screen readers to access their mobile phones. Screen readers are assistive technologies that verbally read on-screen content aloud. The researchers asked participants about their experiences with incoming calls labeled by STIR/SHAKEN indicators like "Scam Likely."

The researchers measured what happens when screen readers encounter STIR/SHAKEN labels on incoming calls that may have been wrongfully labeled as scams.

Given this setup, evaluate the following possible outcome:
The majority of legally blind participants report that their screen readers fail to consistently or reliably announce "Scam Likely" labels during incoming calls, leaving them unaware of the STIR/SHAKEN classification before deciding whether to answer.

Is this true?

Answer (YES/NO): NO